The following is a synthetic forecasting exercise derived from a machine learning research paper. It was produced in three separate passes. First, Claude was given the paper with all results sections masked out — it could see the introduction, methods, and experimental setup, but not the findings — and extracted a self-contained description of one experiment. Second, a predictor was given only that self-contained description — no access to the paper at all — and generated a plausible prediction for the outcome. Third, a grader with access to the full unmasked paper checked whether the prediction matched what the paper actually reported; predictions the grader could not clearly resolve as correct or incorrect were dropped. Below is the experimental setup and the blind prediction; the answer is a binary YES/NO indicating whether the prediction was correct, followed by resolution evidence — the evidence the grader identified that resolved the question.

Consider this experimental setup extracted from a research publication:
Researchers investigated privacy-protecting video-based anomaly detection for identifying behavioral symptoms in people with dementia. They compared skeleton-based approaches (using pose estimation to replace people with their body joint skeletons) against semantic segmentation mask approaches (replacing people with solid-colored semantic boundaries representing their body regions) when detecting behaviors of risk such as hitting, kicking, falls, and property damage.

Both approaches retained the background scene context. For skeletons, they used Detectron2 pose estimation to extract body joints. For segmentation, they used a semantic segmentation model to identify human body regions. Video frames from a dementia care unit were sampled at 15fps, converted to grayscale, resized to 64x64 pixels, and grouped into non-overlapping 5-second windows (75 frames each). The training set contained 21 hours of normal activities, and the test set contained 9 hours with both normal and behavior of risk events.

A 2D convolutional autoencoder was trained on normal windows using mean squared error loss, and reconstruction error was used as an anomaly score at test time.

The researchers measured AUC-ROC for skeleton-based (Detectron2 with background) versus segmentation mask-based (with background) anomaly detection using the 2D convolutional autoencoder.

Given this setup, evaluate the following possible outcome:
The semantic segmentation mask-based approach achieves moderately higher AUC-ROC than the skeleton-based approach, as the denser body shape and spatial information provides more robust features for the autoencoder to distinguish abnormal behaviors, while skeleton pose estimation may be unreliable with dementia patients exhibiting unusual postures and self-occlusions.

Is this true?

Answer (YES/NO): NO